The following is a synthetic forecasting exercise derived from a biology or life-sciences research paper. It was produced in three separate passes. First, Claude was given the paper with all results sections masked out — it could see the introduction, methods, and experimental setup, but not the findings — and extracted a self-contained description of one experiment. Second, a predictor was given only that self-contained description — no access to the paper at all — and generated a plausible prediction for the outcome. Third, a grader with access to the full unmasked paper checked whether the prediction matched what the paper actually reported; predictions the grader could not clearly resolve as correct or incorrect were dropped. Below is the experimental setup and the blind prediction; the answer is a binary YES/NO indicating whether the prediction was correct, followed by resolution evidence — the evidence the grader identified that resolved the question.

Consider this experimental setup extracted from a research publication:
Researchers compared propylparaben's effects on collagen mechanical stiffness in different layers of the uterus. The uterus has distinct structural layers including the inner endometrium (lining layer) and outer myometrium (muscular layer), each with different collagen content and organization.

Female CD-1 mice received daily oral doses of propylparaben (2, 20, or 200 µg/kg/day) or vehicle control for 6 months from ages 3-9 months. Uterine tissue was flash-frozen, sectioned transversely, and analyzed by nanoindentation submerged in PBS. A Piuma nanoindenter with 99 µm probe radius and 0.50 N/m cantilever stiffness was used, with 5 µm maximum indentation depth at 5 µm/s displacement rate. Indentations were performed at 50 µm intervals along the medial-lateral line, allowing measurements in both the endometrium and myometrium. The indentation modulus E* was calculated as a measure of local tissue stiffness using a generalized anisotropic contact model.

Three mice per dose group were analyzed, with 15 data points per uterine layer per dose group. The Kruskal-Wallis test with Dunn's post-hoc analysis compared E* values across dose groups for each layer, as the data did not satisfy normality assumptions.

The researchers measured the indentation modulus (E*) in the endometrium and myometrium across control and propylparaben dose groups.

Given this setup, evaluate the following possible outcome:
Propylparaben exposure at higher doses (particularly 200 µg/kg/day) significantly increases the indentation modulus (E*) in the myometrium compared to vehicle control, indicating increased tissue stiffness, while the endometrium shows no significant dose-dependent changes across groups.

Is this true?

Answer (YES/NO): NO